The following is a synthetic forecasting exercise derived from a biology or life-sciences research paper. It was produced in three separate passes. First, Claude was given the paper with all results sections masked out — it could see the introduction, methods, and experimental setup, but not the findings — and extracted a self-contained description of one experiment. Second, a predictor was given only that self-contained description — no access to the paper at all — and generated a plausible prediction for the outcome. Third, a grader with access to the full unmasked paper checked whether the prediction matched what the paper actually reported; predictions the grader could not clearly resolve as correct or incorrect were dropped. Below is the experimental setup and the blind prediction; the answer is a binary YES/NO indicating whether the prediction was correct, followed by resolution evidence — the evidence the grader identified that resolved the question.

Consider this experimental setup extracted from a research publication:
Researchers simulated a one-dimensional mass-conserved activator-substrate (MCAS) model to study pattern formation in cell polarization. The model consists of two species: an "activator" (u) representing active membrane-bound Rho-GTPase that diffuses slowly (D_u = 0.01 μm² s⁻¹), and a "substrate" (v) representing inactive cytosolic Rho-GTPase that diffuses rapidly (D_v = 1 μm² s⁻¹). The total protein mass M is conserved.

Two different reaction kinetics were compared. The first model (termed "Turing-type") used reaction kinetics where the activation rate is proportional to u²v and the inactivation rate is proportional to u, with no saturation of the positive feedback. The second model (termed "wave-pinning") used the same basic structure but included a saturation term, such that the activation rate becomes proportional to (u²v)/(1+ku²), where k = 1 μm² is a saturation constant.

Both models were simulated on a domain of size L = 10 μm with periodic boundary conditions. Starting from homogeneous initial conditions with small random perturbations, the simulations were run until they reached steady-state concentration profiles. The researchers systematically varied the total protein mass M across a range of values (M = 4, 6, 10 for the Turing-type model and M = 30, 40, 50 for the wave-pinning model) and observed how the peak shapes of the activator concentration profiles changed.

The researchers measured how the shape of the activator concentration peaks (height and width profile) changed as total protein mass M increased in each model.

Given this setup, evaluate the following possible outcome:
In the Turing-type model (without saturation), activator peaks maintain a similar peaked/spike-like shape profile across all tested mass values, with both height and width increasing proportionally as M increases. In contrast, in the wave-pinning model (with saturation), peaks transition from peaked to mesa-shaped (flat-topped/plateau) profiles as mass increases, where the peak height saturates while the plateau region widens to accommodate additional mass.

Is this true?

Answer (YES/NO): NO